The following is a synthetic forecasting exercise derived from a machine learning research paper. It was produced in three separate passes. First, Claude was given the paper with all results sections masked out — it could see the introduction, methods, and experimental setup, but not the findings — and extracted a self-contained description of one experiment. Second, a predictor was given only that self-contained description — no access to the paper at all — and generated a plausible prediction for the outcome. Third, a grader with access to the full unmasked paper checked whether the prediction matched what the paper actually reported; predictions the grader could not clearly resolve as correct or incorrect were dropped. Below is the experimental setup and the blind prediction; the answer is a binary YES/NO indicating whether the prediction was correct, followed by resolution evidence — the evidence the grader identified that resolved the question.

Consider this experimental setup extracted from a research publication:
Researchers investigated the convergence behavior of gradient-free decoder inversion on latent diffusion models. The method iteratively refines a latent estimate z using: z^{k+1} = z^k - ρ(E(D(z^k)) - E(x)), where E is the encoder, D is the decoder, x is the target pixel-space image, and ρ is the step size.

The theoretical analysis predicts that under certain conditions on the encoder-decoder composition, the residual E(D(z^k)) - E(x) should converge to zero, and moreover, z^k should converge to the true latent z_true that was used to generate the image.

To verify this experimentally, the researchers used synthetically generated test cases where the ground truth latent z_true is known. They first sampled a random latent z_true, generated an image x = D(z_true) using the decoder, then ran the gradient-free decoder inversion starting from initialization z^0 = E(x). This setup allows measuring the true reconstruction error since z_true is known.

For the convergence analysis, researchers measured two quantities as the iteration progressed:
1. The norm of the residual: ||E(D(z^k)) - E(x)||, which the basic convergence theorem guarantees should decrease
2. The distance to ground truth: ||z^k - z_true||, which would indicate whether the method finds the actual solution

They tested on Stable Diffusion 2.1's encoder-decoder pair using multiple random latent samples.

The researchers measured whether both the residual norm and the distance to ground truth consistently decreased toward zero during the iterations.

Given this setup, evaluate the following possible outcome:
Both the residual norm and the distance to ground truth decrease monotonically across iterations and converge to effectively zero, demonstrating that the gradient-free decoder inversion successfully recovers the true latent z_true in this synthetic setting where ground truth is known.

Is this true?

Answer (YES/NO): NO